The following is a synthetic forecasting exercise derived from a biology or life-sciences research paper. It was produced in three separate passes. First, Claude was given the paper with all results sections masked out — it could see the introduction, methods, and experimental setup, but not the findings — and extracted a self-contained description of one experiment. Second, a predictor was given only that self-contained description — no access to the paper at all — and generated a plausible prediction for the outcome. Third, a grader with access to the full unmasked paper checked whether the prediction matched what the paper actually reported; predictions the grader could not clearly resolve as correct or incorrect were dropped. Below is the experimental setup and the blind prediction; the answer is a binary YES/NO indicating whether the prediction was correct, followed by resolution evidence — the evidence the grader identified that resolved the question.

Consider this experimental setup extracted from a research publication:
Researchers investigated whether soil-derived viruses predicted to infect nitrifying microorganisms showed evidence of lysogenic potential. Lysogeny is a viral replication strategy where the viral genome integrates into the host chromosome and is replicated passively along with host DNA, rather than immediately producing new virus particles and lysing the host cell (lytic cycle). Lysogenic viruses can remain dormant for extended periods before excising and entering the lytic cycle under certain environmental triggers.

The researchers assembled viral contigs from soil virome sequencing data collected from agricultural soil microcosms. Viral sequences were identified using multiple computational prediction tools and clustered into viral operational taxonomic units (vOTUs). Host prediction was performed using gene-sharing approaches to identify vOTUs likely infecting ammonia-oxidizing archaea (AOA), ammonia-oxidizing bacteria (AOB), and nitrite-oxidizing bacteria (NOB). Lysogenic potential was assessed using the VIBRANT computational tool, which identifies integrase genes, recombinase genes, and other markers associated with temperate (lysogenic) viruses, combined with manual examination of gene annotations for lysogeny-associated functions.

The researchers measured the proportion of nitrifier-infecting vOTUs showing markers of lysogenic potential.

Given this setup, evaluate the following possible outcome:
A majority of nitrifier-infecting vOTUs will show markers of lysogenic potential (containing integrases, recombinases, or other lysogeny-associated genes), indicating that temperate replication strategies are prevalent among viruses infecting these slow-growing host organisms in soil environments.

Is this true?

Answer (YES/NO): NO